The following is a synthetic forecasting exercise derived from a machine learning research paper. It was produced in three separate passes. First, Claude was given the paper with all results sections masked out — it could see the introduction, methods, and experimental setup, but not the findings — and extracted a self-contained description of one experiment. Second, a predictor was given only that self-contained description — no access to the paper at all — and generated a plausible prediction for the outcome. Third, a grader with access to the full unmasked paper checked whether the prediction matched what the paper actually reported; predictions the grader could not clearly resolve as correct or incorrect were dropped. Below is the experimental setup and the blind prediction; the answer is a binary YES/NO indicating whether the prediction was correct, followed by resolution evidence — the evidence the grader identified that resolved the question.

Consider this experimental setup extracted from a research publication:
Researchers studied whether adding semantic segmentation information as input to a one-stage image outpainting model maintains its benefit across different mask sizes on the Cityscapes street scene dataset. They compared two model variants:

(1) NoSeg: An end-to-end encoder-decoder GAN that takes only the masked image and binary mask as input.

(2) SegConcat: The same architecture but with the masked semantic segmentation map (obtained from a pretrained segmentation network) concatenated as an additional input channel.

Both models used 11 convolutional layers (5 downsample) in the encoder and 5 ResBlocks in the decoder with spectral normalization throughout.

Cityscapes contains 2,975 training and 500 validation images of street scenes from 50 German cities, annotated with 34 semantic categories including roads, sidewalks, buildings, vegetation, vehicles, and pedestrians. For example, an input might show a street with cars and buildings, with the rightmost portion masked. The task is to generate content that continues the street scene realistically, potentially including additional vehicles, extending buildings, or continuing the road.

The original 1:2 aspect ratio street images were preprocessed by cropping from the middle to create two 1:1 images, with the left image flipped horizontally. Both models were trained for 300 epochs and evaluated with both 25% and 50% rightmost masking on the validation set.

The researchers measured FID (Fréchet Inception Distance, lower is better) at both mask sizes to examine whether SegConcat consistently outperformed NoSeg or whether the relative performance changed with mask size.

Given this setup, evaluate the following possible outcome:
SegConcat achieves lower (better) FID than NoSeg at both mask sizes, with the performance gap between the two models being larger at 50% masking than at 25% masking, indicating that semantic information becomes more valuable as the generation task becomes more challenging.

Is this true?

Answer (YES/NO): NO